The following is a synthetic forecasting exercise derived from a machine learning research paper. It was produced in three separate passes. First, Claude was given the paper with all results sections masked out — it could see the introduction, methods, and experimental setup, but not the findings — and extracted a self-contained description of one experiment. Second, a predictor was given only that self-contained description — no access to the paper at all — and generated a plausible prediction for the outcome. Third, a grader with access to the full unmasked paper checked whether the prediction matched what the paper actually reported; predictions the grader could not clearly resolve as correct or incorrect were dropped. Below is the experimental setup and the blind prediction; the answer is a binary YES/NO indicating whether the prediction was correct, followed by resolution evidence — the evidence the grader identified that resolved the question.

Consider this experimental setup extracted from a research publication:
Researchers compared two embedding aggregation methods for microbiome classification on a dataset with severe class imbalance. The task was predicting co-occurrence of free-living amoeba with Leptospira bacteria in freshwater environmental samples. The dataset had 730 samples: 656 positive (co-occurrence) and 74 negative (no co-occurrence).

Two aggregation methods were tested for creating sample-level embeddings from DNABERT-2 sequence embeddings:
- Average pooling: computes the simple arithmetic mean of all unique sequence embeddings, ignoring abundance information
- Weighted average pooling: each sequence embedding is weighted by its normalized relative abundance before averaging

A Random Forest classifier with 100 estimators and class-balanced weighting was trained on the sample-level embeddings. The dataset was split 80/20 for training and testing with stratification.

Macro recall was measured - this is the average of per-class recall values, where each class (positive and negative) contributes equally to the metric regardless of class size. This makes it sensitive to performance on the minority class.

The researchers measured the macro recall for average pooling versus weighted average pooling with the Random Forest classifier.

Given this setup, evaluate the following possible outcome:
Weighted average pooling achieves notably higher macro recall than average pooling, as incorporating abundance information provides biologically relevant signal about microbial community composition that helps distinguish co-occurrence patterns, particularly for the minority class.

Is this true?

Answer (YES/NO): NO